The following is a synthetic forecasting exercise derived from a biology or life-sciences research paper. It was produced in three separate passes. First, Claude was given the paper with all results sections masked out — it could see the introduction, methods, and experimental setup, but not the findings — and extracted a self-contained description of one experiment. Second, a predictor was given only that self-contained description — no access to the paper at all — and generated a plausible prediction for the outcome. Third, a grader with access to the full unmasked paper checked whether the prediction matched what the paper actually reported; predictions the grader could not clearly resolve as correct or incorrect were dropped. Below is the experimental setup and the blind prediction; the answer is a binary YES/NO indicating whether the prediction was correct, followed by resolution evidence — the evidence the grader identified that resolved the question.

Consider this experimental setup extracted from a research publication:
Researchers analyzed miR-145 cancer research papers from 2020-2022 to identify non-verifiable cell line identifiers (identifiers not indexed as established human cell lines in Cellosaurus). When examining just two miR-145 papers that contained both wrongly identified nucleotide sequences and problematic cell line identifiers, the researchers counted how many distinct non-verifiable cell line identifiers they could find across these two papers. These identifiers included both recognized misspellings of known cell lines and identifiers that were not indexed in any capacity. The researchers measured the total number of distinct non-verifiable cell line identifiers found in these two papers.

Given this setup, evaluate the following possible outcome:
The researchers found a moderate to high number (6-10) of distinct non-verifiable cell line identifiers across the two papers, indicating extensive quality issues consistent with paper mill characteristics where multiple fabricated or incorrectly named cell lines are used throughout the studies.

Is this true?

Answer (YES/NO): NO